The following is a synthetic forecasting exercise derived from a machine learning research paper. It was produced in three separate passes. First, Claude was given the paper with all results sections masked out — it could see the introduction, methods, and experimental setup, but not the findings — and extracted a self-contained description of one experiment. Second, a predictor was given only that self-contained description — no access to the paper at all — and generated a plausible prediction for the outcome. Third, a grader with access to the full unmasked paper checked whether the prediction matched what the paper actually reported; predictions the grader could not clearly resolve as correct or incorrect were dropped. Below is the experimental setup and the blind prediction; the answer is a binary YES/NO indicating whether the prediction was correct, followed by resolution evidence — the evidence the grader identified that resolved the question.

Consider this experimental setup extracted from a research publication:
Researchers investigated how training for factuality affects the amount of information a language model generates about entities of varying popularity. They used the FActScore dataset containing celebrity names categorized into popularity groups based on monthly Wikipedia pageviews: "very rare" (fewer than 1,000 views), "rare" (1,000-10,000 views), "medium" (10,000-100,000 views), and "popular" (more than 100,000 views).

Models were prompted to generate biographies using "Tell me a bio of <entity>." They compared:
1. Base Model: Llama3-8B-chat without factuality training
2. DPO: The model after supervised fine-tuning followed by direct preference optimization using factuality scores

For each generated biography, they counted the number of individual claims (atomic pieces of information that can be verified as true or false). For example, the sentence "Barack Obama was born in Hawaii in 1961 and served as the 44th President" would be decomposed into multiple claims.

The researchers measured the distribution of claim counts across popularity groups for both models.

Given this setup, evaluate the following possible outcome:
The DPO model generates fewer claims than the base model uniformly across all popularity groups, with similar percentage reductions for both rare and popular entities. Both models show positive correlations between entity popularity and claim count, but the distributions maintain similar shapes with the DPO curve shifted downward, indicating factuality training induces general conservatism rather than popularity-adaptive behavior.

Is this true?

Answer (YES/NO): NO